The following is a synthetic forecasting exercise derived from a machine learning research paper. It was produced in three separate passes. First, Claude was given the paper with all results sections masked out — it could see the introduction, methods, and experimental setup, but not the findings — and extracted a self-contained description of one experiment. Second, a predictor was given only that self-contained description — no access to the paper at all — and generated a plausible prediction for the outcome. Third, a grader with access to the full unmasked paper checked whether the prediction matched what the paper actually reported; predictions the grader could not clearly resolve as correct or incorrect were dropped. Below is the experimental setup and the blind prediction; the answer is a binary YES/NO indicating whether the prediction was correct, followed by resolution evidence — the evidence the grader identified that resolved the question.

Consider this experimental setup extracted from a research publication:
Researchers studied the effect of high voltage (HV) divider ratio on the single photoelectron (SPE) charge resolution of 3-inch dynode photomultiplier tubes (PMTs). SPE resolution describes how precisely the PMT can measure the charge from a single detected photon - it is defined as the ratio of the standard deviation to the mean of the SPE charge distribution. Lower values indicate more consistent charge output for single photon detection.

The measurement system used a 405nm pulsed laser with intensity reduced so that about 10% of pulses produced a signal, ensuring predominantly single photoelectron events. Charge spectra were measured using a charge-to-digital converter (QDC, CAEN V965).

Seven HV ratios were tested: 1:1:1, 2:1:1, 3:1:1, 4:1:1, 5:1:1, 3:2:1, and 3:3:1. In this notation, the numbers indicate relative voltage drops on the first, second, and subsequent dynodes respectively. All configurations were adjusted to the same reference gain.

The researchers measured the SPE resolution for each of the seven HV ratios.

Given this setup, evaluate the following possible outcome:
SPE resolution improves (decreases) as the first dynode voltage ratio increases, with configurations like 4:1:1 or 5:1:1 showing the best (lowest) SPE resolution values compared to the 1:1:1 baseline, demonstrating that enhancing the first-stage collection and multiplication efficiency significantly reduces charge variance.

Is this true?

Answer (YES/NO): YES